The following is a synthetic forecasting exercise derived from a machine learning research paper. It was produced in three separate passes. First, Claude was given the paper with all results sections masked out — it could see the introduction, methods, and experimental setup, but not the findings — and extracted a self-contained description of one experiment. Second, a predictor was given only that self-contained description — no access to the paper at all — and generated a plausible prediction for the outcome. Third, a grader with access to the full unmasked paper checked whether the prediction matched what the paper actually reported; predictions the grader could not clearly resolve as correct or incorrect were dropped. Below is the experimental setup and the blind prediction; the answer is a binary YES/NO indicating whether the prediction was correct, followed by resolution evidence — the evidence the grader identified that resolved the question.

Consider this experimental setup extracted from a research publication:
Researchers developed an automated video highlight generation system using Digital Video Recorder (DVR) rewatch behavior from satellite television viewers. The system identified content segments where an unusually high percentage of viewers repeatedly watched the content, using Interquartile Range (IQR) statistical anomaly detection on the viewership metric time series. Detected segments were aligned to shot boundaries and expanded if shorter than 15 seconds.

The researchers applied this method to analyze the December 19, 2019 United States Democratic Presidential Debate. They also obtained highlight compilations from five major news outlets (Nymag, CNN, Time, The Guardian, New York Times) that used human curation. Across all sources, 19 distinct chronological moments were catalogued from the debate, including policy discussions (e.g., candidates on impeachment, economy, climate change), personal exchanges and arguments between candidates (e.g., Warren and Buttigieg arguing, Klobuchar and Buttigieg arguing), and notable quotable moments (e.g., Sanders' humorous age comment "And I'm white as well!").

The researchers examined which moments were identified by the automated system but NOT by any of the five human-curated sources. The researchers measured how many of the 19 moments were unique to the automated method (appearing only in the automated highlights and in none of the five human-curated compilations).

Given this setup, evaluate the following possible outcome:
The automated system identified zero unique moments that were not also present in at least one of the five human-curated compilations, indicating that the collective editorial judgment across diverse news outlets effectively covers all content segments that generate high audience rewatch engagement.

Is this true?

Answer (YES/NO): NO